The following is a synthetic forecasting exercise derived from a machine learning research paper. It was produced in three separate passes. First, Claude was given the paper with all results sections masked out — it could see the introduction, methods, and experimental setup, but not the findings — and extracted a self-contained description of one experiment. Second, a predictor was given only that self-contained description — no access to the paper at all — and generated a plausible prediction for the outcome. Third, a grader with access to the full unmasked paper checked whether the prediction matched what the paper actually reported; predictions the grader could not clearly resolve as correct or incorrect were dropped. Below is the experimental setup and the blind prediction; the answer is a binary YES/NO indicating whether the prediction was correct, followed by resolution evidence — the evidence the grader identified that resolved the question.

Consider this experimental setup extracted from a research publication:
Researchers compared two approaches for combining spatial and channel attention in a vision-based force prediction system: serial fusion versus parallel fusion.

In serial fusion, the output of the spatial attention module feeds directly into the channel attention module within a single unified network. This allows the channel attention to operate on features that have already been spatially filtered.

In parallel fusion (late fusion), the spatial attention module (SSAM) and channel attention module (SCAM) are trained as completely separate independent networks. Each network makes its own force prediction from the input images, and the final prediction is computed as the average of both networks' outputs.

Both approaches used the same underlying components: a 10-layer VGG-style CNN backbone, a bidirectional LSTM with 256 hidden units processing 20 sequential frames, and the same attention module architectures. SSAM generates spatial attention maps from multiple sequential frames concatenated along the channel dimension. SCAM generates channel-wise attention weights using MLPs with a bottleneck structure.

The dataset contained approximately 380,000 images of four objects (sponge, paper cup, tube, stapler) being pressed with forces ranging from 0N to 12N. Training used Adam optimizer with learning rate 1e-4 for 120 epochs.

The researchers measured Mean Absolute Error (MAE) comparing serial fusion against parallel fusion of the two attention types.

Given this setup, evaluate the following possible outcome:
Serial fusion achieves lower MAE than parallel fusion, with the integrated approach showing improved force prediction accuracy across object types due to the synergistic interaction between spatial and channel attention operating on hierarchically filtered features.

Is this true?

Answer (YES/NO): NO